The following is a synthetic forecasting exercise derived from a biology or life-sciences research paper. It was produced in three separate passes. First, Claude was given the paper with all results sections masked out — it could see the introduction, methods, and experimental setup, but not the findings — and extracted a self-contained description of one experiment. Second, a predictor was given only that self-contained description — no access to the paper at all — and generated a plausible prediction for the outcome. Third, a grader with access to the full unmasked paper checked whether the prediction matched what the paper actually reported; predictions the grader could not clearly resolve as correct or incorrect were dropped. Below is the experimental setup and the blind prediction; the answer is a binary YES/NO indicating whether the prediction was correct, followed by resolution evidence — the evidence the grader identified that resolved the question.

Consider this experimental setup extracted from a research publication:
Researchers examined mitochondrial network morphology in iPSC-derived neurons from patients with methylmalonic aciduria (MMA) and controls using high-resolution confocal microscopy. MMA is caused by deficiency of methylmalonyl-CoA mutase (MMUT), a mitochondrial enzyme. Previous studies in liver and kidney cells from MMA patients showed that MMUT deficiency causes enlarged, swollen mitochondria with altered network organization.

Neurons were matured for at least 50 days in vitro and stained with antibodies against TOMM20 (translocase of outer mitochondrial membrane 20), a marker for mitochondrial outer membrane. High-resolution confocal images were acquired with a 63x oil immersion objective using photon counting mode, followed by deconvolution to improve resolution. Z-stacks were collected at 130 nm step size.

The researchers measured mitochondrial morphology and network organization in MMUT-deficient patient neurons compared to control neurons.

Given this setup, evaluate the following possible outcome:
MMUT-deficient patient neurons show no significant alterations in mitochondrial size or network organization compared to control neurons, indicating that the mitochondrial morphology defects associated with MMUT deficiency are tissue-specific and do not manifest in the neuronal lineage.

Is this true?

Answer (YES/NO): NO